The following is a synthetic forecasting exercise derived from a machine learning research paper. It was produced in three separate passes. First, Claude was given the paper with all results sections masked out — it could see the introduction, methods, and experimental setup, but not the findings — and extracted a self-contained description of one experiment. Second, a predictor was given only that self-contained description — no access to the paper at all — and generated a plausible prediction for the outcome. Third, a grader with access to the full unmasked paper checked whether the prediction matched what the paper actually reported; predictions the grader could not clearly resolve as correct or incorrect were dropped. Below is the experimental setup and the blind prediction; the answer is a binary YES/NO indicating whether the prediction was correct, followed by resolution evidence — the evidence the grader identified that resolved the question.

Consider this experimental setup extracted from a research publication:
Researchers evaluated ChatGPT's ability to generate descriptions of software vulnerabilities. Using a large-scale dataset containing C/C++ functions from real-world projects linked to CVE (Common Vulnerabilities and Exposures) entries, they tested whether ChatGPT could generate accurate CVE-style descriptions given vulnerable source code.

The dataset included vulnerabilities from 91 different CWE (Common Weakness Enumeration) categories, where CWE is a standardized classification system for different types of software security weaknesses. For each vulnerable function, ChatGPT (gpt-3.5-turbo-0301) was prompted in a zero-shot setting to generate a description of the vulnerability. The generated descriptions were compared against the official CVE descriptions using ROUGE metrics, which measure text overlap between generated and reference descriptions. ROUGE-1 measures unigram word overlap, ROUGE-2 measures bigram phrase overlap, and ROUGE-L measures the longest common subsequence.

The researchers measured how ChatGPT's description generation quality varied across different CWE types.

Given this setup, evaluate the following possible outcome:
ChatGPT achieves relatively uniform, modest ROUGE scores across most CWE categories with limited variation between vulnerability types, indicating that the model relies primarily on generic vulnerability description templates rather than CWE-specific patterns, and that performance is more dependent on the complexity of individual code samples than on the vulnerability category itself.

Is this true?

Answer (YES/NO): NO